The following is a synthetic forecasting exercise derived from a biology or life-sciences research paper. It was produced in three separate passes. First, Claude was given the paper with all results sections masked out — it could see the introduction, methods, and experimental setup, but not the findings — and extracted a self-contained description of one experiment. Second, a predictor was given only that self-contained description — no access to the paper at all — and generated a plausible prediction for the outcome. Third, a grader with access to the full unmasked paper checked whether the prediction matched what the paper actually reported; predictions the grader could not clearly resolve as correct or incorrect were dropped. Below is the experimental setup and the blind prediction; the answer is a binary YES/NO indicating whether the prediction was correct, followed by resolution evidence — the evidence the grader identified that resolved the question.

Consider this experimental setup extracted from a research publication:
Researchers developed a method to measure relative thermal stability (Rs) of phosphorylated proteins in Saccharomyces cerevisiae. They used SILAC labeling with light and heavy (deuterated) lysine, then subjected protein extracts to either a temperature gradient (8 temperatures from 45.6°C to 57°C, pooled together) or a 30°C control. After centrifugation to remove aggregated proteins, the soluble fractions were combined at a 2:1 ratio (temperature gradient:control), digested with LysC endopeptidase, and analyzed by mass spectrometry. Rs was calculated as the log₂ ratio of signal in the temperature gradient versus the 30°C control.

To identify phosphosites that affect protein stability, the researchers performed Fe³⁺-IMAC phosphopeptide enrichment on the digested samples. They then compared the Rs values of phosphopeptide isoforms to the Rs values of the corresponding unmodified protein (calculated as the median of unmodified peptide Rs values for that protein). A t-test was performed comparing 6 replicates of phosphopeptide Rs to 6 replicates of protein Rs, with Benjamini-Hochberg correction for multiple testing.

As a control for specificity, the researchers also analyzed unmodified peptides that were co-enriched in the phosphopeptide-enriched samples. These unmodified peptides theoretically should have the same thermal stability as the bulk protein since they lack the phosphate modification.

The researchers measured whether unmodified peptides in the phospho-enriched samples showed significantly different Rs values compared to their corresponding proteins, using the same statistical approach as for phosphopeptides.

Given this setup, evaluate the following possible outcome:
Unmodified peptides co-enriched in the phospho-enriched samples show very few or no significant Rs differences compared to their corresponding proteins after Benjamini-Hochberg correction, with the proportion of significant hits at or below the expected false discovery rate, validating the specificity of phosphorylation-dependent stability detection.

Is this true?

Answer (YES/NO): YES